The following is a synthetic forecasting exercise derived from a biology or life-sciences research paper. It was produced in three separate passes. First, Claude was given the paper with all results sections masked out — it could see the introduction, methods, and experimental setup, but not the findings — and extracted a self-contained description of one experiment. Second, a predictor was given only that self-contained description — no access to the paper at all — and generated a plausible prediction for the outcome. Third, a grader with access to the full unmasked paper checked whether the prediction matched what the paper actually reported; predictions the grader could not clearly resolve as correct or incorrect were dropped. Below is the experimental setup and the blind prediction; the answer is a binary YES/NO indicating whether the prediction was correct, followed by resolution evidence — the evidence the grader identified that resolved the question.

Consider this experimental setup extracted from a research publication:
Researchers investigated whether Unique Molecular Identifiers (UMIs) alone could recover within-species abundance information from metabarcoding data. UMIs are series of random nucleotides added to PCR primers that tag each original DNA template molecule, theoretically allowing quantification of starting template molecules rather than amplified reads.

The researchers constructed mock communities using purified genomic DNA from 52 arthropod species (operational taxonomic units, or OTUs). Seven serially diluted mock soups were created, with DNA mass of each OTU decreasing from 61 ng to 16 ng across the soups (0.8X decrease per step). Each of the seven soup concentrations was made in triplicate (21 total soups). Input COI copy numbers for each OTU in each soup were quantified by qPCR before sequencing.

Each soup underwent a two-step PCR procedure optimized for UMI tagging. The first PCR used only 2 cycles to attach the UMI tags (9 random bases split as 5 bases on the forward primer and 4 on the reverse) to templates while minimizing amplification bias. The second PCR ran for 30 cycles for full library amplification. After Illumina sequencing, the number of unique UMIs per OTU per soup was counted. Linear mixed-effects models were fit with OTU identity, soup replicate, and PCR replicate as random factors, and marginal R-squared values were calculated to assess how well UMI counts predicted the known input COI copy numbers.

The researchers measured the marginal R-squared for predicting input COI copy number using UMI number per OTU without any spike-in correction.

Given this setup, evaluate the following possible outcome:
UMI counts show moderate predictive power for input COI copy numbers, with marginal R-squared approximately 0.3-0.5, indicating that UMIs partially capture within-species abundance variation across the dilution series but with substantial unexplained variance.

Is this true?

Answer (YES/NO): NO